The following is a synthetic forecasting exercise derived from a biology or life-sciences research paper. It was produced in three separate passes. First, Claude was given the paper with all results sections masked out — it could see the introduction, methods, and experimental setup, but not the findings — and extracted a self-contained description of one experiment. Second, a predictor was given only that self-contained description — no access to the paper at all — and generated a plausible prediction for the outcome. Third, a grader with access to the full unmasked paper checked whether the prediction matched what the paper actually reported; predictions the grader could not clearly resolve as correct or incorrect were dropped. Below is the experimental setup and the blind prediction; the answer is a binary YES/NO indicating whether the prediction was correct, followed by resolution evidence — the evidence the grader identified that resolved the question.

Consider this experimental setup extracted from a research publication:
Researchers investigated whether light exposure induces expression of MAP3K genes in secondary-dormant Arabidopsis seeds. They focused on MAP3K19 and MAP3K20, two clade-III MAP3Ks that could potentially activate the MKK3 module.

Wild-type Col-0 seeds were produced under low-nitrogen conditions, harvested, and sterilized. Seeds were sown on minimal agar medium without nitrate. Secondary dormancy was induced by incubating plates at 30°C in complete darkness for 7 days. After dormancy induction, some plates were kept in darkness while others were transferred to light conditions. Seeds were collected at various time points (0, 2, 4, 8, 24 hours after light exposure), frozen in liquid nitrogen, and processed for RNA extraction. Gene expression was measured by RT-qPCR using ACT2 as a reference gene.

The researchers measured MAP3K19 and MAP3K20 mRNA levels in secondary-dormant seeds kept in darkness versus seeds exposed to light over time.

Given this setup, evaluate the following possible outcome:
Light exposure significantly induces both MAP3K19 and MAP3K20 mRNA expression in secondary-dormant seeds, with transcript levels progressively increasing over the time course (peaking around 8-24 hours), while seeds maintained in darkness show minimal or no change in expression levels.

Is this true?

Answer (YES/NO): NO